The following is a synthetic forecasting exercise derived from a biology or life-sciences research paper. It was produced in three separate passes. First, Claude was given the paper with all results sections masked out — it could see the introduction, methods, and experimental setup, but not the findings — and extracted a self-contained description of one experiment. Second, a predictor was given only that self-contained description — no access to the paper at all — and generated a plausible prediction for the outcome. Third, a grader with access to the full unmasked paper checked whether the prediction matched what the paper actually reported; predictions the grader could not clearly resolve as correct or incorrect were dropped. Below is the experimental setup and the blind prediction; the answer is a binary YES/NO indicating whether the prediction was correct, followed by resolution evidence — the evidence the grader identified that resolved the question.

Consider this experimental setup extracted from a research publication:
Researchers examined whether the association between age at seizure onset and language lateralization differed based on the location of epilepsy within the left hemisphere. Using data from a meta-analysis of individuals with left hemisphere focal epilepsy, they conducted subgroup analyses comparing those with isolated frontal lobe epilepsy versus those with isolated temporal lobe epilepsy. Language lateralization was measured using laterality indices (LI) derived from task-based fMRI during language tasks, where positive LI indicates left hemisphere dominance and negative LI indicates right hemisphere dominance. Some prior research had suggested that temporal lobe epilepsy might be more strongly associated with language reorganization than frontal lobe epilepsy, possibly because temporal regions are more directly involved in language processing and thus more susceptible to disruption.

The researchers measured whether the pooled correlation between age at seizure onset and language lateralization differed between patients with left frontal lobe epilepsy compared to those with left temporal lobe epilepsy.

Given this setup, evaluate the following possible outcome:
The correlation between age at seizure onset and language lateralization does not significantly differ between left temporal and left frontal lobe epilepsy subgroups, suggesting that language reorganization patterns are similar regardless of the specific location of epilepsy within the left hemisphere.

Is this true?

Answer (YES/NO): YES